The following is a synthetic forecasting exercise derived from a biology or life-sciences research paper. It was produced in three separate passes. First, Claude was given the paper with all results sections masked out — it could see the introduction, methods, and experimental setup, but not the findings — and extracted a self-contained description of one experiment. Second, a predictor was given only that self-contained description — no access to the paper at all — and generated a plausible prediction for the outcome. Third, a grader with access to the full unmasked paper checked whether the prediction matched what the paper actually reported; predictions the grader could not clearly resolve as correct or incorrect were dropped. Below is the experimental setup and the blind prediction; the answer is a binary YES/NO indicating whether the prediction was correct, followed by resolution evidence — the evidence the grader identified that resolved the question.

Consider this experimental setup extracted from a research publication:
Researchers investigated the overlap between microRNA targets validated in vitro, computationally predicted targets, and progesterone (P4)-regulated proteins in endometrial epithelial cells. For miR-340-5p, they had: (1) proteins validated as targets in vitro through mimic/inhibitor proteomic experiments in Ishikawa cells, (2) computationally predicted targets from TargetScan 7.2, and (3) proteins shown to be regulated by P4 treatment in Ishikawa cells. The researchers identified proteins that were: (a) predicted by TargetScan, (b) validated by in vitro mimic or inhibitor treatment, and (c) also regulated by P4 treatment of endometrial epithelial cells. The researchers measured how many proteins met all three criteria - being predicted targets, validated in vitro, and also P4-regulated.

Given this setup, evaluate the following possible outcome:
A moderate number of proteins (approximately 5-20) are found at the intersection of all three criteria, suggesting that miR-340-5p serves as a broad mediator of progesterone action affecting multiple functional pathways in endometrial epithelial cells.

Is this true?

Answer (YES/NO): NO